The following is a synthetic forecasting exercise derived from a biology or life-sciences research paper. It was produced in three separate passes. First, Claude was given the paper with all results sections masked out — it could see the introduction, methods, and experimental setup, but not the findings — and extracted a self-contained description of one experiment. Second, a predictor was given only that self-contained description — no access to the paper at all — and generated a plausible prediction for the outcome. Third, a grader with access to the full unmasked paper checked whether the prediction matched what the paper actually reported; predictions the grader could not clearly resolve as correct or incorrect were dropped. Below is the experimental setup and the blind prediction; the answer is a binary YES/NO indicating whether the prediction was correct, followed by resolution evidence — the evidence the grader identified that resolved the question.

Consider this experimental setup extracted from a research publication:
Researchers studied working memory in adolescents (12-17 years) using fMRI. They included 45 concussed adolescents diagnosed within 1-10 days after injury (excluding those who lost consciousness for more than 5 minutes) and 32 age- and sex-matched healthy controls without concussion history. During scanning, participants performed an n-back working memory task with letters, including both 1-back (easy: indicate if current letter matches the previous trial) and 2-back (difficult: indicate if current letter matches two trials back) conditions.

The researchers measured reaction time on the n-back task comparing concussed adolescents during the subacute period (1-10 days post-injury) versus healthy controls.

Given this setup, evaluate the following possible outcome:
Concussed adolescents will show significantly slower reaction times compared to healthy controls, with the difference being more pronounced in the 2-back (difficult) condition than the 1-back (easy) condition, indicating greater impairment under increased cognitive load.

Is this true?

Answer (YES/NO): NO